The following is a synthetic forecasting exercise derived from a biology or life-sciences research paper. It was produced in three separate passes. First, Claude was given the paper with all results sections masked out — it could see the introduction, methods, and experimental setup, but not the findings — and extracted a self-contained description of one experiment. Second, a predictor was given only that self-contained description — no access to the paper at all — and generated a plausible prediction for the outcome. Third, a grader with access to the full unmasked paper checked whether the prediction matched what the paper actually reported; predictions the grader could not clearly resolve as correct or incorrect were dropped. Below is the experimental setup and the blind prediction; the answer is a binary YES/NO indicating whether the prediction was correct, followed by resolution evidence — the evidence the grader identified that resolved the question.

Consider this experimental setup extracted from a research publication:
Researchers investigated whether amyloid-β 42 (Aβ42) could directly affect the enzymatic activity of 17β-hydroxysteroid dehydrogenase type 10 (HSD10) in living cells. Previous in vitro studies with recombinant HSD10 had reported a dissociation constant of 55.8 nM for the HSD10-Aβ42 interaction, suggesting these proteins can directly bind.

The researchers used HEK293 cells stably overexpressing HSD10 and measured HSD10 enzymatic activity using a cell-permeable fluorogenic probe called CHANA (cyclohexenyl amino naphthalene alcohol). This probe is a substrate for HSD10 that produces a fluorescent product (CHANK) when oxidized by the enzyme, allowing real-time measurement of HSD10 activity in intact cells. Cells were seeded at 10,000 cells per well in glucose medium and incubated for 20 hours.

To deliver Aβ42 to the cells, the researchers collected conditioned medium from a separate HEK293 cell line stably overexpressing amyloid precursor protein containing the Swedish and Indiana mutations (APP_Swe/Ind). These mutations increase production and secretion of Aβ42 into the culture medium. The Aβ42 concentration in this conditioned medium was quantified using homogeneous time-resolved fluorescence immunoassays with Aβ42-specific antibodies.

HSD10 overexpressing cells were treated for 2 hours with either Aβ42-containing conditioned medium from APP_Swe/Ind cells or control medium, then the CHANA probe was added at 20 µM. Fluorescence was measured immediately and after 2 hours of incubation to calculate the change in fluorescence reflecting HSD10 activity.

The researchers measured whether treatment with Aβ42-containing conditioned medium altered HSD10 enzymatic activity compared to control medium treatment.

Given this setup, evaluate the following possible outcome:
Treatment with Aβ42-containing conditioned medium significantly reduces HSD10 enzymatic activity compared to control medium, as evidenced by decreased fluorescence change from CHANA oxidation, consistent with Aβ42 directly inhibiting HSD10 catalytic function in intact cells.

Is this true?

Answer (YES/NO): YES